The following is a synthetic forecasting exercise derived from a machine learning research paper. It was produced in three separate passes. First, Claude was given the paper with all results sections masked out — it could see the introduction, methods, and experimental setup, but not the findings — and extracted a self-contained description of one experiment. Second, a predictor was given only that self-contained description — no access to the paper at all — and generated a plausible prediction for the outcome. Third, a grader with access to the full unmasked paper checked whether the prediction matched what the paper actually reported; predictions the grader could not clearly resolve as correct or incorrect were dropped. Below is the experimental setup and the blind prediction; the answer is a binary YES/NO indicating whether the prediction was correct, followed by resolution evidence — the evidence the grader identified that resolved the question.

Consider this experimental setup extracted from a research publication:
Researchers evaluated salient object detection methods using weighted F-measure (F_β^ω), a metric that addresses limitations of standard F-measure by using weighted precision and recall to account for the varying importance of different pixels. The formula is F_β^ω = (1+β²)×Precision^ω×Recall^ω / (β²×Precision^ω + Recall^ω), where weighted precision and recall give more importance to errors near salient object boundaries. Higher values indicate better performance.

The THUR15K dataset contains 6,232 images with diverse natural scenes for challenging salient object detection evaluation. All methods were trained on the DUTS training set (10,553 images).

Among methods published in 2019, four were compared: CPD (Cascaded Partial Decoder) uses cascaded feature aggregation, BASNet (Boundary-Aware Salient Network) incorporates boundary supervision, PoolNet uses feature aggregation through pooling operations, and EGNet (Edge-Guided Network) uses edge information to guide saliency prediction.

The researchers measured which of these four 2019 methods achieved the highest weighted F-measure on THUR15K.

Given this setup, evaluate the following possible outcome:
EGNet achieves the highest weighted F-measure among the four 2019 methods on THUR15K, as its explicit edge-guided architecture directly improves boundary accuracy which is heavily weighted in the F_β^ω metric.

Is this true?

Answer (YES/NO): NO